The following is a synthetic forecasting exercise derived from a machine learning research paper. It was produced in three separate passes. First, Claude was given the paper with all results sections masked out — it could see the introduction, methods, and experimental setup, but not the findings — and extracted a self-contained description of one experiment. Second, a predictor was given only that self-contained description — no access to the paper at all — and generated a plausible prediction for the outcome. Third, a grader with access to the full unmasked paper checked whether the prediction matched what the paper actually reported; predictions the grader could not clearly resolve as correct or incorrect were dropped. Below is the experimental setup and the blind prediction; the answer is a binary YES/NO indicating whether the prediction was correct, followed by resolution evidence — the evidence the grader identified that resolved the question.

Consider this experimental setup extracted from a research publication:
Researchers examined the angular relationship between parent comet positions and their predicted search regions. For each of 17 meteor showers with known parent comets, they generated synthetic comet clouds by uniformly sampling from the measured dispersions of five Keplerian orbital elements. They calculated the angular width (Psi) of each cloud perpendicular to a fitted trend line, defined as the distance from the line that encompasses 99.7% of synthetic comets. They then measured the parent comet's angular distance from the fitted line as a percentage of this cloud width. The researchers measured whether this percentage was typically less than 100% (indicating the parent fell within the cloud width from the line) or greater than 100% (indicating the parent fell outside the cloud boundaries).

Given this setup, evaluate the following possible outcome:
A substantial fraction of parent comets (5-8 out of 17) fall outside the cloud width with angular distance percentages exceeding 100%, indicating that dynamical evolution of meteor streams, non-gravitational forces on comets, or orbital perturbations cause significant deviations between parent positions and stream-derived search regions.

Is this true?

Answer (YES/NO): NO